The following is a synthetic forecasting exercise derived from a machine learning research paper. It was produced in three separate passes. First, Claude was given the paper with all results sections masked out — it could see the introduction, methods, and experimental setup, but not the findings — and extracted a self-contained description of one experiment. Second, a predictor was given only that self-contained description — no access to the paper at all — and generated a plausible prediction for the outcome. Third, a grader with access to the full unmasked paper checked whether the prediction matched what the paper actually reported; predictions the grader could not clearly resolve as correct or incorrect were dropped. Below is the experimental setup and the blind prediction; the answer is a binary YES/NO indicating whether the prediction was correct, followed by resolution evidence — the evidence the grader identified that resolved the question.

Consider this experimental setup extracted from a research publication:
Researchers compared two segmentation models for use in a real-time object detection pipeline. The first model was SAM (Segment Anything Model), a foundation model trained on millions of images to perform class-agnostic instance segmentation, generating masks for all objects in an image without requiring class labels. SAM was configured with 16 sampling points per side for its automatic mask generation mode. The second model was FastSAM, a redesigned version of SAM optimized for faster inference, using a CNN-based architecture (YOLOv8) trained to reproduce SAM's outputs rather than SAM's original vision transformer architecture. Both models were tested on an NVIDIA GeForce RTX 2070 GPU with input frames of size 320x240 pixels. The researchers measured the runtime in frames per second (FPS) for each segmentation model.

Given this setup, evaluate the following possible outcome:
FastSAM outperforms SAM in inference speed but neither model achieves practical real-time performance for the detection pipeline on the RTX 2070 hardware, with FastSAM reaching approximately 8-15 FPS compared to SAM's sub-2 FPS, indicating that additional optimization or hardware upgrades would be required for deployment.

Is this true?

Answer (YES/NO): YES